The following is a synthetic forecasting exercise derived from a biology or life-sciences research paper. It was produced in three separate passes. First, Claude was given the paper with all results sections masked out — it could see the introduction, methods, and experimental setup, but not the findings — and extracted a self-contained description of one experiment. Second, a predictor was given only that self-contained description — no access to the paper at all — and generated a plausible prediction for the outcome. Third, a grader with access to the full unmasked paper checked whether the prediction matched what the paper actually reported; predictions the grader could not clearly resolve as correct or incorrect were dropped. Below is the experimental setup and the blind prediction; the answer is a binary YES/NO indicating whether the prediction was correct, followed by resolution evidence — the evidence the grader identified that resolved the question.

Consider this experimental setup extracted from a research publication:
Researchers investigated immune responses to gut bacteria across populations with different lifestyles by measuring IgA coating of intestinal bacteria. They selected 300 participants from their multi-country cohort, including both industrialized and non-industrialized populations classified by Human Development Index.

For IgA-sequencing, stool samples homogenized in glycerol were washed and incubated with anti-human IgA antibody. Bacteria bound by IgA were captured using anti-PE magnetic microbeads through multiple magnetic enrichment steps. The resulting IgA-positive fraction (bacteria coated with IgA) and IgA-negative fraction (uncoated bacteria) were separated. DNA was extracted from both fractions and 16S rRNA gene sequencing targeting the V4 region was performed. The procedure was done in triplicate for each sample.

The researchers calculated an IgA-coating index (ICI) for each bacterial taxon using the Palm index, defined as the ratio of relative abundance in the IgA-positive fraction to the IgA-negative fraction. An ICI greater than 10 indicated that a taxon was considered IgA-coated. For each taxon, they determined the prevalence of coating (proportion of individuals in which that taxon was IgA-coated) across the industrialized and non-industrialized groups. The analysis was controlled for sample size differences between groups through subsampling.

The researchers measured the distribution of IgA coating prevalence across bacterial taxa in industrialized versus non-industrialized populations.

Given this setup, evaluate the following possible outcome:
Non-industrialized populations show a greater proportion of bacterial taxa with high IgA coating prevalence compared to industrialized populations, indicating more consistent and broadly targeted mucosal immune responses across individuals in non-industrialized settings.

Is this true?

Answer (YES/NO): NO